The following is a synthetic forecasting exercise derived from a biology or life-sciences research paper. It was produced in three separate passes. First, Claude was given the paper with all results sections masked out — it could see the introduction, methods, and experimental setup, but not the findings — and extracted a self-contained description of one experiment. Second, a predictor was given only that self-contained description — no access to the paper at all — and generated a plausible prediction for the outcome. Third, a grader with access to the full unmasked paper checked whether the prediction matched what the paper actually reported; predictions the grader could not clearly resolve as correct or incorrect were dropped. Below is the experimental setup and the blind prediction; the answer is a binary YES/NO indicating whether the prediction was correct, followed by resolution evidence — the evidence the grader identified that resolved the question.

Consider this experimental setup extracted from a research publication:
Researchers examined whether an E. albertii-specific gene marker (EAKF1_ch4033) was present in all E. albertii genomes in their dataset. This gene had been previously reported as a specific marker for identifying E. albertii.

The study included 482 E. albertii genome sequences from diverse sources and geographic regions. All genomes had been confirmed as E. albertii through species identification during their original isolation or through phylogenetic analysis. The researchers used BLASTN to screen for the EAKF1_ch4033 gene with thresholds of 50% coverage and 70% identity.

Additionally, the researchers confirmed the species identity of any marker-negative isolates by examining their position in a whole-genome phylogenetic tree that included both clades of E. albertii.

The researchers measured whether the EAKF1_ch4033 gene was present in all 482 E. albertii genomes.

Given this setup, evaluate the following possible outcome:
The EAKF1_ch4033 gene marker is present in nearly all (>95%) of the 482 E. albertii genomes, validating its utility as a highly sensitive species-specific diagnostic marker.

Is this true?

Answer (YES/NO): YES